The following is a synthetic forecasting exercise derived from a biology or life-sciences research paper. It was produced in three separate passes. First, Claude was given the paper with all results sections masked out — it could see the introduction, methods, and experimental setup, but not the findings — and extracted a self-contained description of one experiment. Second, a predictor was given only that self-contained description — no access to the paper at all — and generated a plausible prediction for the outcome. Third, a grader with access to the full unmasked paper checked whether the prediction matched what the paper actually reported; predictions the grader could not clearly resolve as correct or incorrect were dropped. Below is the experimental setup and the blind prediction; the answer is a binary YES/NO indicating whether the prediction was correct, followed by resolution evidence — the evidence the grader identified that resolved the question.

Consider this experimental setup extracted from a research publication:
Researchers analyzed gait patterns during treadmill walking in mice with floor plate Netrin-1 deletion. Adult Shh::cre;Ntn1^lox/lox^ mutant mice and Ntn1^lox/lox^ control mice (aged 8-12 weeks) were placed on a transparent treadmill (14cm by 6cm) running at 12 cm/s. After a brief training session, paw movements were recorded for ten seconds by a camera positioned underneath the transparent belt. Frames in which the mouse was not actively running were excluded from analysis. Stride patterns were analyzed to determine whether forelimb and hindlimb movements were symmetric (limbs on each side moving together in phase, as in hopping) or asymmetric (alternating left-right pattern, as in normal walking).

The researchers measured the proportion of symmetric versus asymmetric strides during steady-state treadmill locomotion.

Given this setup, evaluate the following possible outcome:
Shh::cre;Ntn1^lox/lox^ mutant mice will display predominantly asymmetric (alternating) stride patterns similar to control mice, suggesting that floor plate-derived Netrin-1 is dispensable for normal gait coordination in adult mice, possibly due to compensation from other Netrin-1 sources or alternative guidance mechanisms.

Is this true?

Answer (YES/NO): YES